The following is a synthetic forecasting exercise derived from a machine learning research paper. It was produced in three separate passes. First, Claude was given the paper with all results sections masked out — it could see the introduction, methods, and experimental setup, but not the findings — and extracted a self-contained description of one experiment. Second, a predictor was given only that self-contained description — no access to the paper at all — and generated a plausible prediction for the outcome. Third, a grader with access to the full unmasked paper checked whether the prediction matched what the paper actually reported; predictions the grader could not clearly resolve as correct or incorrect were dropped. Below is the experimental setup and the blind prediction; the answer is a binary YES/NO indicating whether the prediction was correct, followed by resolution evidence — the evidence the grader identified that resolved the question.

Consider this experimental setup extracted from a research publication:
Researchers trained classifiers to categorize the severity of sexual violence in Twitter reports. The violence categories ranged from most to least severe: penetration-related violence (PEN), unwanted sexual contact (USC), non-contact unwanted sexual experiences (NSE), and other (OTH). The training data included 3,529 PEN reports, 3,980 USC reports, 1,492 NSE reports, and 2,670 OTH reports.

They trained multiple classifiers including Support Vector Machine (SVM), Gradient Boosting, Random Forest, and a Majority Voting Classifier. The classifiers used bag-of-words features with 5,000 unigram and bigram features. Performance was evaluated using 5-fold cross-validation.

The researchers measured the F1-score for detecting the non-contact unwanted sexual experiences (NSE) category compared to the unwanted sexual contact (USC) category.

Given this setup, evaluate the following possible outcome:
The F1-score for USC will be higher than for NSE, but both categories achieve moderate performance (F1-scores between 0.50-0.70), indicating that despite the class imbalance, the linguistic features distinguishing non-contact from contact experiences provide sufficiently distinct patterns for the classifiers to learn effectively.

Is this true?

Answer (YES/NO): NO